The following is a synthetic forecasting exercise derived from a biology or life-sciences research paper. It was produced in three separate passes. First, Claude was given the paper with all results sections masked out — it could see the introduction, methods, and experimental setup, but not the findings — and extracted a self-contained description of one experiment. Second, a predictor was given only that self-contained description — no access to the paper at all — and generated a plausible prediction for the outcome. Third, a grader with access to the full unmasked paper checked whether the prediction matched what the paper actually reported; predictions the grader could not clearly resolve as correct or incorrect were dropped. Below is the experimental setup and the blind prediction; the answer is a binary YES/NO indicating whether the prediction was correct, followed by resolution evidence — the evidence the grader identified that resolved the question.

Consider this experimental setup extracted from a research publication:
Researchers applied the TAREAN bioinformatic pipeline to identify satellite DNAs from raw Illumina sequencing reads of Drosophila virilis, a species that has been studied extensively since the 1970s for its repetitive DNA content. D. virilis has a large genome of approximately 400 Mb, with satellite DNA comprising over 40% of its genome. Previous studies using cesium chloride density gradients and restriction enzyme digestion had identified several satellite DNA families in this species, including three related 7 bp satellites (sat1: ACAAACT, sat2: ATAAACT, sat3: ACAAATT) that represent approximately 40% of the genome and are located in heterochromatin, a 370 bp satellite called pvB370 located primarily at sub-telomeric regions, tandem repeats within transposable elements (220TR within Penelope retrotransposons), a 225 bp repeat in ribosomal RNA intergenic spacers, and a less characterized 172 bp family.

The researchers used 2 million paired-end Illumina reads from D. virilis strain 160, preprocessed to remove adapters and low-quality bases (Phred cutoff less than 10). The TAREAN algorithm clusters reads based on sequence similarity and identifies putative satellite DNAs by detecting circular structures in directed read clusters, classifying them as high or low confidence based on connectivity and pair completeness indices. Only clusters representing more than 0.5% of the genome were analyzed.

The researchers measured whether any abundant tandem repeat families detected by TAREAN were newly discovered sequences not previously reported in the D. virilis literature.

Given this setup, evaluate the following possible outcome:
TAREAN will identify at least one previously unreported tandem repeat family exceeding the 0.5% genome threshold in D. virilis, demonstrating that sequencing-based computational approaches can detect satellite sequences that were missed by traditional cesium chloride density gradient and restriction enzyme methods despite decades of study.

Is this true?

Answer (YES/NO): NO